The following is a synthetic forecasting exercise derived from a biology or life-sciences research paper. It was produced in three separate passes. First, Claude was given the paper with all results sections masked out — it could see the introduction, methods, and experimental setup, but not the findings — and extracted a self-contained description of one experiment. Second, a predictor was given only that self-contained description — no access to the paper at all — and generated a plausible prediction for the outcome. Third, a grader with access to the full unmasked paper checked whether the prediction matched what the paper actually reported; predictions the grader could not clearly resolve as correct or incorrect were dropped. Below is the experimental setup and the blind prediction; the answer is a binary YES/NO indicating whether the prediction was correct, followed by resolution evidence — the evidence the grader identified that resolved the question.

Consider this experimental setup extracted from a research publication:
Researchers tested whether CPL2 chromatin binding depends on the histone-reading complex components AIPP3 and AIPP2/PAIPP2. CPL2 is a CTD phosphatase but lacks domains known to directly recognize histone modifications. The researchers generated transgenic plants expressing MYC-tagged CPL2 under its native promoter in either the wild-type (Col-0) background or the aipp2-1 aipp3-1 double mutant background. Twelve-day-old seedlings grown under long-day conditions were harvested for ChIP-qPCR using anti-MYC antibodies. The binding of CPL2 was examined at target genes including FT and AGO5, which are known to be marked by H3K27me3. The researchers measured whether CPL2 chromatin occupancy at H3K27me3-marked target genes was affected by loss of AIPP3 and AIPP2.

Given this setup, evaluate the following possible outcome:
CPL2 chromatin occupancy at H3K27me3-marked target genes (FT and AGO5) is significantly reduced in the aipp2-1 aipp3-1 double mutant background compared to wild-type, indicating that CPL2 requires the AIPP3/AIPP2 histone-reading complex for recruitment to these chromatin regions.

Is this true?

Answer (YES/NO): YES